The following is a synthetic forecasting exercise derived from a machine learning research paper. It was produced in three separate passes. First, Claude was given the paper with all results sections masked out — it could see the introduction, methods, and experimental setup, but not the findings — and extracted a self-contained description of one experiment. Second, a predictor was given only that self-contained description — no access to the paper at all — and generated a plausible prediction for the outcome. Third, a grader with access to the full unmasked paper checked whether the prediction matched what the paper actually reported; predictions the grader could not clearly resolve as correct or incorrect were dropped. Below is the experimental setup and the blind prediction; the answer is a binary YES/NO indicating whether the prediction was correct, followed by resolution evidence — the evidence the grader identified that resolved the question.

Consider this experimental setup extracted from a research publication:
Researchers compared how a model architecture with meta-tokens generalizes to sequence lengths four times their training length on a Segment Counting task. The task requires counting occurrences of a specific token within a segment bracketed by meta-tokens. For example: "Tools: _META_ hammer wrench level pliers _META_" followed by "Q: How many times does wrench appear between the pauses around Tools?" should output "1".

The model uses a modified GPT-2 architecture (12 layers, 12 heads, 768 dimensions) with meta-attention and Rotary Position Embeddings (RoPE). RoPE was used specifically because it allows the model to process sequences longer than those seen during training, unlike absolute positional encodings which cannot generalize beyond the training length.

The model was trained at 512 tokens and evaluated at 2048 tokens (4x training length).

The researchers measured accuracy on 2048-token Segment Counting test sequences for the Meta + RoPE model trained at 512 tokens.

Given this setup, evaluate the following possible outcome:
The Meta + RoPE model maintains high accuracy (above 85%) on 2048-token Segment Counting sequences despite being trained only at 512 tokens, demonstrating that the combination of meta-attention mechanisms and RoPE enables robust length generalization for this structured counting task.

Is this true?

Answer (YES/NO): NO